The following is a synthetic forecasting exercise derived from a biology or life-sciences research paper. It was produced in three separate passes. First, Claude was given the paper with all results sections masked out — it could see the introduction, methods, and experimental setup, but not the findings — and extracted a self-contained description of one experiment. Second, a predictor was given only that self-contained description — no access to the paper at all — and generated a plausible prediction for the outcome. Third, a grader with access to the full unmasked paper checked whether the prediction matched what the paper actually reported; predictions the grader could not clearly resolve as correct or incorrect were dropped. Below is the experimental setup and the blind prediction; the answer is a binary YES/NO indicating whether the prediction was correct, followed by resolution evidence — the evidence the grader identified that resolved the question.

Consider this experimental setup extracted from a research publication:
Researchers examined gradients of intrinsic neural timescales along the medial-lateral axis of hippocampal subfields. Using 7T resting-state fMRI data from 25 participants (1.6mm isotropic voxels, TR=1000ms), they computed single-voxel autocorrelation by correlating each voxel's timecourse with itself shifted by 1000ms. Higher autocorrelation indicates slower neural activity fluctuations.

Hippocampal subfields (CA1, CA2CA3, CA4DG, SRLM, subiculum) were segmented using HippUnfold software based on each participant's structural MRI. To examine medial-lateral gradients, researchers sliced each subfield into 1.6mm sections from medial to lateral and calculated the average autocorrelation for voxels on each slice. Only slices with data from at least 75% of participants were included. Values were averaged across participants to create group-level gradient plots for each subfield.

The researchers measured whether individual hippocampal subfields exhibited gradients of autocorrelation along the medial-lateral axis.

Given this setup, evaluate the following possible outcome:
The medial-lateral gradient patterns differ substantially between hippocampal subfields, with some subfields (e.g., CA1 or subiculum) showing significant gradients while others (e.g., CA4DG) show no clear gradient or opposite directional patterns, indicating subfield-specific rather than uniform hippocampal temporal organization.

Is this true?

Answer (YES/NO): NO